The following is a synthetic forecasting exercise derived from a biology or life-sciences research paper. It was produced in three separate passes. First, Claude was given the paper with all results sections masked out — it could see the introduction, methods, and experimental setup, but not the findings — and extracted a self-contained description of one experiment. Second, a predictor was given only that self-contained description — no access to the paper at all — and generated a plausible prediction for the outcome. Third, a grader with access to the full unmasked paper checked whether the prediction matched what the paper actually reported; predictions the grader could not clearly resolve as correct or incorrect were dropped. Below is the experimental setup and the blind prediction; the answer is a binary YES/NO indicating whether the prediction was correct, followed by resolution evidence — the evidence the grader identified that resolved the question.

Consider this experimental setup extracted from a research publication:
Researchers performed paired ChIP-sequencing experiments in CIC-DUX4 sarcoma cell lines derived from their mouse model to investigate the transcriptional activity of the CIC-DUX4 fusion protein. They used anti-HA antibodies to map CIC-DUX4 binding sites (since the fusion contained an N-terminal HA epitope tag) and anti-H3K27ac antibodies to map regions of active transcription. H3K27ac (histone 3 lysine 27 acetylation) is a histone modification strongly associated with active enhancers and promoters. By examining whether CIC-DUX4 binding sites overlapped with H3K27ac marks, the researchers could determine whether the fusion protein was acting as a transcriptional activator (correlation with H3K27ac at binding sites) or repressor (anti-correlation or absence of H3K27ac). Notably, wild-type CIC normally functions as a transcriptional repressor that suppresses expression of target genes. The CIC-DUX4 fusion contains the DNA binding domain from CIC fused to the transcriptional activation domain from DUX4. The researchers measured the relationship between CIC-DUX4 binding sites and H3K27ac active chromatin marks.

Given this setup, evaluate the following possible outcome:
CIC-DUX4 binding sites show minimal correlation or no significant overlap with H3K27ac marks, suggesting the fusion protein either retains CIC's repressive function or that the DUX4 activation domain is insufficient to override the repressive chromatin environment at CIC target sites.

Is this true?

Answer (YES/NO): NO